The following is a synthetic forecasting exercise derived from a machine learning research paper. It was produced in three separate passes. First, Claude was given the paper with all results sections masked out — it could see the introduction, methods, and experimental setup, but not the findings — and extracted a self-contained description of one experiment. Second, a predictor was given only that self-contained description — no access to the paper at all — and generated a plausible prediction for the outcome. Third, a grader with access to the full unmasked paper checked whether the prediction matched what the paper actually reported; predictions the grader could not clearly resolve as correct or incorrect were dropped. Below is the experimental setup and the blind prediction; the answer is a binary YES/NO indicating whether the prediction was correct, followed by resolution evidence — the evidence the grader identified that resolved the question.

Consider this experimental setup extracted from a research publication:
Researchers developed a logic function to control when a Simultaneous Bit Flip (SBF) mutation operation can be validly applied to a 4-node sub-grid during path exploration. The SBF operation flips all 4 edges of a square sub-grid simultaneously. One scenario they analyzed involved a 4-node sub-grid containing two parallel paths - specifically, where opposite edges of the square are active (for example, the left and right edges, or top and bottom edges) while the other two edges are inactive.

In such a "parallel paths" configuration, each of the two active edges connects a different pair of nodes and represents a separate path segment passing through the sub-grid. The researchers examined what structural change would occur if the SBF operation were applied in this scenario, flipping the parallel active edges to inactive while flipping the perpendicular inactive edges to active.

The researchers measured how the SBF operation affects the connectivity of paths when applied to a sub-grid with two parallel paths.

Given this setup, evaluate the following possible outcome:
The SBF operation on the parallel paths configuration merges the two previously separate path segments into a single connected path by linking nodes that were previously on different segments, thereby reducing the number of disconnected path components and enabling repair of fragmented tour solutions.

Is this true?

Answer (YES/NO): NO